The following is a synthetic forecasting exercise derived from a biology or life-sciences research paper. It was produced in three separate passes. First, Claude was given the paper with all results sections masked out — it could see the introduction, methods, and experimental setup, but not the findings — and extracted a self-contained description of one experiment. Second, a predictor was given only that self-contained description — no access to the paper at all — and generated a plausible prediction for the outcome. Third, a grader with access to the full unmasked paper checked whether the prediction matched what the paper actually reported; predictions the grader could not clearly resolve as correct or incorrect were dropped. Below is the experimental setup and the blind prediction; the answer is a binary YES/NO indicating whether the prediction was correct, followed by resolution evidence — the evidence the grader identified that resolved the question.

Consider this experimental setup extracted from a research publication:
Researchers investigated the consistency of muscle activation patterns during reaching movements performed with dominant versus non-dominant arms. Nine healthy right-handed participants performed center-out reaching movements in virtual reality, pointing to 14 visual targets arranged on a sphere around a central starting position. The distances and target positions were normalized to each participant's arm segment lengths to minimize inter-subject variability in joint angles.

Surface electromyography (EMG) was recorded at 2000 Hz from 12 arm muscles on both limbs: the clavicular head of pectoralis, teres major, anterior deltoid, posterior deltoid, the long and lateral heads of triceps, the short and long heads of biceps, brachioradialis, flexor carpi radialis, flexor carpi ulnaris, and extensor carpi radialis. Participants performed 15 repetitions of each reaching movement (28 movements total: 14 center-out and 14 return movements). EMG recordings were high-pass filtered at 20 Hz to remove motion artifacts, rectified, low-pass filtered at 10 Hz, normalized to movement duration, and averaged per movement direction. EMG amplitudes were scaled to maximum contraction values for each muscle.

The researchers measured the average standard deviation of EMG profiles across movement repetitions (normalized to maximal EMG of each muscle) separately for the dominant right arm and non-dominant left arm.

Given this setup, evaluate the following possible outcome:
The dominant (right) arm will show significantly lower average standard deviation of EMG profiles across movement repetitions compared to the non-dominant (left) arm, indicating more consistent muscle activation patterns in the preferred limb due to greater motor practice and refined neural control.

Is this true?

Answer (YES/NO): YES